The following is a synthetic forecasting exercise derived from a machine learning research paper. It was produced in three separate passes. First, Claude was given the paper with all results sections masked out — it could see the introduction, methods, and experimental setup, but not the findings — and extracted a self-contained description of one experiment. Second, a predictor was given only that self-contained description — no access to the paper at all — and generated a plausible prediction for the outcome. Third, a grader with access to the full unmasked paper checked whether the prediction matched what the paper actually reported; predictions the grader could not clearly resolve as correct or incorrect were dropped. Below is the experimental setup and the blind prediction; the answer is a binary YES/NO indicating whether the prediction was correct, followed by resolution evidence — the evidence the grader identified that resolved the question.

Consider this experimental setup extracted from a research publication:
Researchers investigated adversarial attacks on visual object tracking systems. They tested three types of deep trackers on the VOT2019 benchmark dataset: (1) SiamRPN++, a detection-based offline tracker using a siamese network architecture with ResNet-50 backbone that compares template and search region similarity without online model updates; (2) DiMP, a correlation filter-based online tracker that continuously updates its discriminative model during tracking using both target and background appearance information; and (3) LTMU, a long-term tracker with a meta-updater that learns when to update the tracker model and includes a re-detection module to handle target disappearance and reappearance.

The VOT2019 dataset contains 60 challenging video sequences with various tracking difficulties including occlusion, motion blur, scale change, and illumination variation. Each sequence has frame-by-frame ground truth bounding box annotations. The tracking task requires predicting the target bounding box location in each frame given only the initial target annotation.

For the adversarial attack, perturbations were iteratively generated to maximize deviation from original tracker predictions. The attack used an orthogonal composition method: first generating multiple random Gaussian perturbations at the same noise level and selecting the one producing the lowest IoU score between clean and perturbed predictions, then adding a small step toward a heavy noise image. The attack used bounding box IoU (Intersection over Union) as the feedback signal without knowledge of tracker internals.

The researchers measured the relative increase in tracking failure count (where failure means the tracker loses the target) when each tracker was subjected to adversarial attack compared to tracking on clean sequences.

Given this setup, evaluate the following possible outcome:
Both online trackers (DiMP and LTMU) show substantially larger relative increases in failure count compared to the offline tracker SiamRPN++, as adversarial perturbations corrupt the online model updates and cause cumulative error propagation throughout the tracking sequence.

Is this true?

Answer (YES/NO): NO